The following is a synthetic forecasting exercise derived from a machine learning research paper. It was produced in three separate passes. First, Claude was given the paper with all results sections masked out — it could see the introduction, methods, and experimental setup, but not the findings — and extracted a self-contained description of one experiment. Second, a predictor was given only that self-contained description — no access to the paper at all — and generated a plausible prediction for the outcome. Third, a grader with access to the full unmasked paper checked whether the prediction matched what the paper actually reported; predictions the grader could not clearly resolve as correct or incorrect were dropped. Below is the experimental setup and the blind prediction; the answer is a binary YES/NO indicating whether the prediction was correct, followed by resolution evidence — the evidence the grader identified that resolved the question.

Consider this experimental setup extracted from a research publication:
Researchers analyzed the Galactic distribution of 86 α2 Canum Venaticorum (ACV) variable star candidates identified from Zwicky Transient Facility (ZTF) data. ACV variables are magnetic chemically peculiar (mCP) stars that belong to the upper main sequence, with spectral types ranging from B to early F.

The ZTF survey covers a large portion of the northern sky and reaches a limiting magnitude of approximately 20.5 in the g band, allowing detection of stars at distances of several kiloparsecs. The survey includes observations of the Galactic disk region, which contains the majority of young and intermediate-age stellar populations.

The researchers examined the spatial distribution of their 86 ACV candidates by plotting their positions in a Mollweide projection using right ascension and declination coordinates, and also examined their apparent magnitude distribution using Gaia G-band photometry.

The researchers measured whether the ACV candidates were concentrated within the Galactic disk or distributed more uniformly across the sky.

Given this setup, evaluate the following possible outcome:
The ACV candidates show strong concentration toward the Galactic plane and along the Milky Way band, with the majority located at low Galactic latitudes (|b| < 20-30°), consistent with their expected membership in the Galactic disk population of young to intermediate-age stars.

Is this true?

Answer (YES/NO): YES